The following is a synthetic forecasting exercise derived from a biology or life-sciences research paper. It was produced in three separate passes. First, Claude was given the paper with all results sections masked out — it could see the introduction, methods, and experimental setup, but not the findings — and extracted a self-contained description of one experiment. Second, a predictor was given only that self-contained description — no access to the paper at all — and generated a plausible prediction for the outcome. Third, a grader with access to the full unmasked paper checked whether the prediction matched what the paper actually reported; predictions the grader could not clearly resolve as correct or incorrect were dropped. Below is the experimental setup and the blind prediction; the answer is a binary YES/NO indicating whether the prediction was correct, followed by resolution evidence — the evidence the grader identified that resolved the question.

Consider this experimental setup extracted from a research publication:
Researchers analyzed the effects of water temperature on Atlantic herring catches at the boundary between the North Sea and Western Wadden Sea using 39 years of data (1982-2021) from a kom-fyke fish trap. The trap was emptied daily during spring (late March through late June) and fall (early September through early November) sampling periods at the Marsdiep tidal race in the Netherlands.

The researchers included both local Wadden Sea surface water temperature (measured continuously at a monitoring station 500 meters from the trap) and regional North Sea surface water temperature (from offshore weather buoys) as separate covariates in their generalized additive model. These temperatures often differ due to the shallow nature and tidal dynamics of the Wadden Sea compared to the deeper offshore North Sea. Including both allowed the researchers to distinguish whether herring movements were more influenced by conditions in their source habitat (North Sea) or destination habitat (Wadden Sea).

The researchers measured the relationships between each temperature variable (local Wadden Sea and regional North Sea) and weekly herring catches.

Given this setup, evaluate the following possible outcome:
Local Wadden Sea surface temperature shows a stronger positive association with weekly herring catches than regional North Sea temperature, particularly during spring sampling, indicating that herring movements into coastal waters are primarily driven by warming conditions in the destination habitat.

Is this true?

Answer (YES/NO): NO